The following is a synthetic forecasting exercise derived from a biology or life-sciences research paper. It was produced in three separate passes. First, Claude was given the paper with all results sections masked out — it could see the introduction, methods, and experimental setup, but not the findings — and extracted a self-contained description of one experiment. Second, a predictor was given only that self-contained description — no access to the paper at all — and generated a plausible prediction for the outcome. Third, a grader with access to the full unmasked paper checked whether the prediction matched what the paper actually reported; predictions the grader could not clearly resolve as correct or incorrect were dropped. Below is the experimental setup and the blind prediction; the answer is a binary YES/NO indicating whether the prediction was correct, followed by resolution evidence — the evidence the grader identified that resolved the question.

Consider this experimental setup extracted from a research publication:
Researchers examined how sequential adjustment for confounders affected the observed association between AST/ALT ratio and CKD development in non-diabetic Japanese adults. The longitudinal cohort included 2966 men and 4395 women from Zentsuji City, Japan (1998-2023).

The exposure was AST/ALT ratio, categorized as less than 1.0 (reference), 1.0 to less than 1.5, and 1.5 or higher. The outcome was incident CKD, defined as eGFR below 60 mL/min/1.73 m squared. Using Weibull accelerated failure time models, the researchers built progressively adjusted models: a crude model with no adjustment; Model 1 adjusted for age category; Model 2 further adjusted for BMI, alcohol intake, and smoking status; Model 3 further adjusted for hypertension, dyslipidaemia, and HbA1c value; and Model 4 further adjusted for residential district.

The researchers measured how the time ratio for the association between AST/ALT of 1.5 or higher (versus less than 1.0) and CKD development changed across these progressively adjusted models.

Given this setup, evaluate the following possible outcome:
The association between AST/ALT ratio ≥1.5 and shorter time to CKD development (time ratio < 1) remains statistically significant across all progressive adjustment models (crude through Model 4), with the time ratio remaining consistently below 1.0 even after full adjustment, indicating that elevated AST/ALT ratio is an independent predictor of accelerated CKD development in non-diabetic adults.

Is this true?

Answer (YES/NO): NO